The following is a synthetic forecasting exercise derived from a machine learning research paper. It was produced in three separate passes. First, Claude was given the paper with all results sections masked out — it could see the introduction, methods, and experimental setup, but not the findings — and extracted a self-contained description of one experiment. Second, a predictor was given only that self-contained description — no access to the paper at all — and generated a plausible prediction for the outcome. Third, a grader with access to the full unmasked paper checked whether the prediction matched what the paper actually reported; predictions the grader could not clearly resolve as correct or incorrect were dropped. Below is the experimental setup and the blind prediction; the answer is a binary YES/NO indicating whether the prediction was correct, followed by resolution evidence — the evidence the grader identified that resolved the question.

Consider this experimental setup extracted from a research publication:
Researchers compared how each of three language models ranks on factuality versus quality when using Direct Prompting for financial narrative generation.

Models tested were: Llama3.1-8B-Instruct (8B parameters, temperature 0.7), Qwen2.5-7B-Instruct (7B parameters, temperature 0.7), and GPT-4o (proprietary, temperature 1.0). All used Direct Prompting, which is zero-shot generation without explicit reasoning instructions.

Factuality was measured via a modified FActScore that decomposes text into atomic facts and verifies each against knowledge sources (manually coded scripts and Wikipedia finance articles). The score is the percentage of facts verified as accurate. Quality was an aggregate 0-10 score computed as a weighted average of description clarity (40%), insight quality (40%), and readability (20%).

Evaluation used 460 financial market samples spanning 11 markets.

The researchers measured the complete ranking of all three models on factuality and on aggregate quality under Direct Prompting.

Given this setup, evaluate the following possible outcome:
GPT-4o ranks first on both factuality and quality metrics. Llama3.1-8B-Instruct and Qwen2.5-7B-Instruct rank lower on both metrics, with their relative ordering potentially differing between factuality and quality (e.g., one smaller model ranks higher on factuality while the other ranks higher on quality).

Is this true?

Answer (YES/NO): NO